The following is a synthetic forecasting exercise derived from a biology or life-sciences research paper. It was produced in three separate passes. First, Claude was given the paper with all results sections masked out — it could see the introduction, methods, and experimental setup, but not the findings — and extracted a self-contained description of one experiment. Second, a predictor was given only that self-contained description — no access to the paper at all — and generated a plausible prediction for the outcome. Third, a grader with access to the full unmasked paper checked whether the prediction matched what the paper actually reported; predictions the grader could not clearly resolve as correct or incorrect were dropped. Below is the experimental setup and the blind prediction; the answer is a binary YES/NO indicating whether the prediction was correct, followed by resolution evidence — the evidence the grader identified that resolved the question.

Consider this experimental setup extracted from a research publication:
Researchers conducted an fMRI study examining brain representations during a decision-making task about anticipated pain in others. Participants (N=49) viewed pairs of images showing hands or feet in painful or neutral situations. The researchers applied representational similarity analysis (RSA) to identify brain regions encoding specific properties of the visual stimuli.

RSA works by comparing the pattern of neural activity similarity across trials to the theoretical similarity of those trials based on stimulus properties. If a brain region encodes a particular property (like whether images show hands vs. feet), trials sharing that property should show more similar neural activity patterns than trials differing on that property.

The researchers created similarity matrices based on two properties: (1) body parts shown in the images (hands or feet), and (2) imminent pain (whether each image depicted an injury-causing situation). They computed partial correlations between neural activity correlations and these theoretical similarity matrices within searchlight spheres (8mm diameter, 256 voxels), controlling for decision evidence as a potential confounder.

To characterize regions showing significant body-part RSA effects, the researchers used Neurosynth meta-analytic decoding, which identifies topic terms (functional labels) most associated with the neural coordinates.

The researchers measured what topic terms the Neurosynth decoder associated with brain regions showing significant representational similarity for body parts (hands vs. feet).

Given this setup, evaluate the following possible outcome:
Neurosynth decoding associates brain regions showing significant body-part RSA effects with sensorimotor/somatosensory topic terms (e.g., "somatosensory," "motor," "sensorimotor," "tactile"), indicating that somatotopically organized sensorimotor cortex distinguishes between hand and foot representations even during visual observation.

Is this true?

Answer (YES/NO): NO